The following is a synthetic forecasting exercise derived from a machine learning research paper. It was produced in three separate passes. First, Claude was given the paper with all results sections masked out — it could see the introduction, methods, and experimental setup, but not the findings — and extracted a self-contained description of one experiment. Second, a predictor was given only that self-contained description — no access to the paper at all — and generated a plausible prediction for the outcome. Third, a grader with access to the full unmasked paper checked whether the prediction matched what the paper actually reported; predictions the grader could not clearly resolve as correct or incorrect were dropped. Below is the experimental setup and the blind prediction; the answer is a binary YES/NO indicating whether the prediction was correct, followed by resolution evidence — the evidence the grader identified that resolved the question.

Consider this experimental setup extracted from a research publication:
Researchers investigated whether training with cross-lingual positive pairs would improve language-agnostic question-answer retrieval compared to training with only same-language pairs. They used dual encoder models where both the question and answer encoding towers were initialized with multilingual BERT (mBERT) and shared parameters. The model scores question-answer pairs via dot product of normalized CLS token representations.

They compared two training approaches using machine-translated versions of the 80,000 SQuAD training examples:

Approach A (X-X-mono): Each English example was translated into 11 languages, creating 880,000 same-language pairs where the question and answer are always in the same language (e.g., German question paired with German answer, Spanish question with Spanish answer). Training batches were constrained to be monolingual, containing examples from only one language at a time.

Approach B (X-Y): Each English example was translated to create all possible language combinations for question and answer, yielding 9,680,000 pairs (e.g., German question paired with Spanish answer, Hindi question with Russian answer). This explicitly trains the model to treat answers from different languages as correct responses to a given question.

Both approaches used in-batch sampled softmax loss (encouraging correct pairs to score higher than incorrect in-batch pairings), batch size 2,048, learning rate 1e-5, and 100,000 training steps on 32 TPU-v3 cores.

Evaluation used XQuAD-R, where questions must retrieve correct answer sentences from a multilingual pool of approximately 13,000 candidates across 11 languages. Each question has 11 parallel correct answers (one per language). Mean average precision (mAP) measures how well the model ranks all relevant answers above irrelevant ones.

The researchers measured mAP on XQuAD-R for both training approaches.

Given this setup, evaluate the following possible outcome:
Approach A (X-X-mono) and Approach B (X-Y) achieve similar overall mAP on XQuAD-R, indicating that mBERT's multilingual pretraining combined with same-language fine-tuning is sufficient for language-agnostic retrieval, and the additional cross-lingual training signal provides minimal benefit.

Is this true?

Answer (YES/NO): NO